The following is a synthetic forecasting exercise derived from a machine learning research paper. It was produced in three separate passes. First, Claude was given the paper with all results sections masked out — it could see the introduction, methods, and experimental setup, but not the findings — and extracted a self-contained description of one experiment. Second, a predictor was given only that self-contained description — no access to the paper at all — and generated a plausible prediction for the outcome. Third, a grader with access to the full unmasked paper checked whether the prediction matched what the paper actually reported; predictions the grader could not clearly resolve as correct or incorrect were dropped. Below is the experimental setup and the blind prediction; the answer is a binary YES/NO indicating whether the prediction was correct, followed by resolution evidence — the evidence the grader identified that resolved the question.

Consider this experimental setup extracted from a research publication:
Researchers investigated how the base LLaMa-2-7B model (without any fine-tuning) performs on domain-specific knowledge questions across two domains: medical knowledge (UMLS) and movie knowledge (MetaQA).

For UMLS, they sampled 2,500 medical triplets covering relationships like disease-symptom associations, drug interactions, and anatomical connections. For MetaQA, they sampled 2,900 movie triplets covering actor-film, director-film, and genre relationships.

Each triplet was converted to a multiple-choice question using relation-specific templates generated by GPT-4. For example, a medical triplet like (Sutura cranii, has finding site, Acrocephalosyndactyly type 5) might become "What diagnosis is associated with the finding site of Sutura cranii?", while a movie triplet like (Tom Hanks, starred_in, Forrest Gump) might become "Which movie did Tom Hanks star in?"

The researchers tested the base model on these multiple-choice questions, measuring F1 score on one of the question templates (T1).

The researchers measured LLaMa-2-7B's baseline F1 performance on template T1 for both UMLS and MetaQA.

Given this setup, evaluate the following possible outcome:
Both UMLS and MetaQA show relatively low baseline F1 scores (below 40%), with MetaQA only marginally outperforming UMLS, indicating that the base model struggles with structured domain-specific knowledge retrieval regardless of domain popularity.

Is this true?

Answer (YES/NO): NO